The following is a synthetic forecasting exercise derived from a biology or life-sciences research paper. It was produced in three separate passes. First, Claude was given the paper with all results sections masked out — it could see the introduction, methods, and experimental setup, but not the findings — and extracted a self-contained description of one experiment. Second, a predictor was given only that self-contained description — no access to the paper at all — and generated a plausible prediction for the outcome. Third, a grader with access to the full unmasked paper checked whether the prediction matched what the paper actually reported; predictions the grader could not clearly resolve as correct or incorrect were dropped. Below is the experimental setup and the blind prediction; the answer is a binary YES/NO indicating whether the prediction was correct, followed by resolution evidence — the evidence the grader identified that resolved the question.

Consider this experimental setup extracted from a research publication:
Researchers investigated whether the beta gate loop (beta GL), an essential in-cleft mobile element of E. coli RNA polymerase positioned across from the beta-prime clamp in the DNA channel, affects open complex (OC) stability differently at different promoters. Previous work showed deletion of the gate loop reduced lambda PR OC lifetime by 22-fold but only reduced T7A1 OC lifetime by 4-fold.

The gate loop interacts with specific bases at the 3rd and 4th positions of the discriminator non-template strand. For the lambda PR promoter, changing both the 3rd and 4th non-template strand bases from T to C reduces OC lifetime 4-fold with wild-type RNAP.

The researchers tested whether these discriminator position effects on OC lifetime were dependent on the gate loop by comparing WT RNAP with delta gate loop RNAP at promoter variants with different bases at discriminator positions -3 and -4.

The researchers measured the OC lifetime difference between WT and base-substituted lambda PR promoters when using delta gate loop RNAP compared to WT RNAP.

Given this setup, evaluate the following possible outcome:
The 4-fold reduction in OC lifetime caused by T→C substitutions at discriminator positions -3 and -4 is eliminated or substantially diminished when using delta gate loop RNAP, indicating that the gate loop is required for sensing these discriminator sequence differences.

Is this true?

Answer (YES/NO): YES